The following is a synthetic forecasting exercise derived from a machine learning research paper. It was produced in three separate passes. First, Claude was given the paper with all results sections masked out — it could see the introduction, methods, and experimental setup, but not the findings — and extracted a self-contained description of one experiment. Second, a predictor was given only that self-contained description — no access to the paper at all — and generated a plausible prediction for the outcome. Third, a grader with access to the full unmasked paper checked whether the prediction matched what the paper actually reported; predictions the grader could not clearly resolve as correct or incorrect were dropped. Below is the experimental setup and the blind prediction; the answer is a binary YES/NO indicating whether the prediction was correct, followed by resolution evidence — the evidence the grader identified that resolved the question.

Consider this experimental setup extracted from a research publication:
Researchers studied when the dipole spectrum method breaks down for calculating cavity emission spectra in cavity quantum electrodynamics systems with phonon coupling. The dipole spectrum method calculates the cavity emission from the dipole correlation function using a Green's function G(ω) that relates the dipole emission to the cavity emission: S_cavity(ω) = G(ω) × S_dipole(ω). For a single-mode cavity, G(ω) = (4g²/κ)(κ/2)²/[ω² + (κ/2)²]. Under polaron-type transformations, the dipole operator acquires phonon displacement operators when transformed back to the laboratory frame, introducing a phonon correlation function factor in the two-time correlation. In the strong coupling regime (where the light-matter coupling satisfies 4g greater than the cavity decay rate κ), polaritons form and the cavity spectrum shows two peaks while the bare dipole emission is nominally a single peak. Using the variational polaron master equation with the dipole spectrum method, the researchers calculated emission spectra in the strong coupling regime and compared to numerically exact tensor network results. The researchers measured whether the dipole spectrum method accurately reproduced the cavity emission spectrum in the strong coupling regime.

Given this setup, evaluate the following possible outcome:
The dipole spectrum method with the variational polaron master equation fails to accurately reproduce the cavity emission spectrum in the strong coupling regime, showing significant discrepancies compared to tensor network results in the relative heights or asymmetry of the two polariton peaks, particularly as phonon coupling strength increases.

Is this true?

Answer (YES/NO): NO